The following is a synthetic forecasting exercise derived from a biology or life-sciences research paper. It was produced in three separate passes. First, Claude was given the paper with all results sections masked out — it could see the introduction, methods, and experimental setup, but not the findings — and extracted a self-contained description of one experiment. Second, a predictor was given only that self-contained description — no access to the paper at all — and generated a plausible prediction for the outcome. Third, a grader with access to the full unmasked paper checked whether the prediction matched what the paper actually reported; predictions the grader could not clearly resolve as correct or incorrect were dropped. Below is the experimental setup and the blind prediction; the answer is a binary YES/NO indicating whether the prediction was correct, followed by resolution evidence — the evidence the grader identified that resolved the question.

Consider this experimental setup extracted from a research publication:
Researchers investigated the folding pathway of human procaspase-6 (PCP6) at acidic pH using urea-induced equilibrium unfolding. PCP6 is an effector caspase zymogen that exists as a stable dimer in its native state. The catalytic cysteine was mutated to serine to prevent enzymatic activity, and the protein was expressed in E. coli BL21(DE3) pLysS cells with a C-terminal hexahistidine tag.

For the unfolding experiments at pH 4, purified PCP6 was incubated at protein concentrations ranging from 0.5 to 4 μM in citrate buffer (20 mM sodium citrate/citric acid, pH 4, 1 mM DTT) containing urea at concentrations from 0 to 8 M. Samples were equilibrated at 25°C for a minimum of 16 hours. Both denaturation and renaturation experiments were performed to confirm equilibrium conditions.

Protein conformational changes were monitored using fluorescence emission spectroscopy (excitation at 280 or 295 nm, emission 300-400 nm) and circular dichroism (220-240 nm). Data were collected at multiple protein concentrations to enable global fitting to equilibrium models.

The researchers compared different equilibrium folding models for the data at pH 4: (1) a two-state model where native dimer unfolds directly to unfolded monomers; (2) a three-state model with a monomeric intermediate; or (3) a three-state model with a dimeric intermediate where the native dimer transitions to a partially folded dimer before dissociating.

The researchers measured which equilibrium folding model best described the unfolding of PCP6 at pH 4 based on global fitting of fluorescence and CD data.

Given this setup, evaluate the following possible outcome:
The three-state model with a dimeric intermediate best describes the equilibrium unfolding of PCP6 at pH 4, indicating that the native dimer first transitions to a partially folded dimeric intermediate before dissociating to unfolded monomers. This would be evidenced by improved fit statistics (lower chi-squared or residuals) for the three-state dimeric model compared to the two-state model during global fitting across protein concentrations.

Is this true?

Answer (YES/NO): NO